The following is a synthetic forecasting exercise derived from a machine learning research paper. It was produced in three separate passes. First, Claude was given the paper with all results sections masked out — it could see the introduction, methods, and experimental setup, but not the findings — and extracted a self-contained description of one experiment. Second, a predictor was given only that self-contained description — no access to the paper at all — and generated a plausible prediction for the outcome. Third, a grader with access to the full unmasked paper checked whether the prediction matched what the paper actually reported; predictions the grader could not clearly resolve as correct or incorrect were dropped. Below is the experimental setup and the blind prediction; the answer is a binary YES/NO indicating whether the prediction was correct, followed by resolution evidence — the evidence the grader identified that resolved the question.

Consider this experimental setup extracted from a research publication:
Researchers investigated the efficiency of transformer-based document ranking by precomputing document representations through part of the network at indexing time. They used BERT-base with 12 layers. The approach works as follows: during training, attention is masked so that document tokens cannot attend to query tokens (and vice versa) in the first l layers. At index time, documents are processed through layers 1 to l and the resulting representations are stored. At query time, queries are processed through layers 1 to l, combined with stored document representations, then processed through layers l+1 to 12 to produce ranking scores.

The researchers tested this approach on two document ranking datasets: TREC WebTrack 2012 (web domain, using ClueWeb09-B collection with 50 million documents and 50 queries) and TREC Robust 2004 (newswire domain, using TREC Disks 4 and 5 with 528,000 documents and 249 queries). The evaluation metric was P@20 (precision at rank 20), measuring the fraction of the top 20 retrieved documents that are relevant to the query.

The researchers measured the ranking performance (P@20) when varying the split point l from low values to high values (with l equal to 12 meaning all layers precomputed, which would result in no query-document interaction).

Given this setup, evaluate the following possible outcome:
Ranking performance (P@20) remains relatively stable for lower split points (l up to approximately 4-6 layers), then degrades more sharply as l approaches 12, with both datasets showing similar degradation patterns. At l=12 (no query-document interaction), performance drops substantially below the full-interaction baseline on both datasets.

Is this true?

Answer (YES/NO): NO